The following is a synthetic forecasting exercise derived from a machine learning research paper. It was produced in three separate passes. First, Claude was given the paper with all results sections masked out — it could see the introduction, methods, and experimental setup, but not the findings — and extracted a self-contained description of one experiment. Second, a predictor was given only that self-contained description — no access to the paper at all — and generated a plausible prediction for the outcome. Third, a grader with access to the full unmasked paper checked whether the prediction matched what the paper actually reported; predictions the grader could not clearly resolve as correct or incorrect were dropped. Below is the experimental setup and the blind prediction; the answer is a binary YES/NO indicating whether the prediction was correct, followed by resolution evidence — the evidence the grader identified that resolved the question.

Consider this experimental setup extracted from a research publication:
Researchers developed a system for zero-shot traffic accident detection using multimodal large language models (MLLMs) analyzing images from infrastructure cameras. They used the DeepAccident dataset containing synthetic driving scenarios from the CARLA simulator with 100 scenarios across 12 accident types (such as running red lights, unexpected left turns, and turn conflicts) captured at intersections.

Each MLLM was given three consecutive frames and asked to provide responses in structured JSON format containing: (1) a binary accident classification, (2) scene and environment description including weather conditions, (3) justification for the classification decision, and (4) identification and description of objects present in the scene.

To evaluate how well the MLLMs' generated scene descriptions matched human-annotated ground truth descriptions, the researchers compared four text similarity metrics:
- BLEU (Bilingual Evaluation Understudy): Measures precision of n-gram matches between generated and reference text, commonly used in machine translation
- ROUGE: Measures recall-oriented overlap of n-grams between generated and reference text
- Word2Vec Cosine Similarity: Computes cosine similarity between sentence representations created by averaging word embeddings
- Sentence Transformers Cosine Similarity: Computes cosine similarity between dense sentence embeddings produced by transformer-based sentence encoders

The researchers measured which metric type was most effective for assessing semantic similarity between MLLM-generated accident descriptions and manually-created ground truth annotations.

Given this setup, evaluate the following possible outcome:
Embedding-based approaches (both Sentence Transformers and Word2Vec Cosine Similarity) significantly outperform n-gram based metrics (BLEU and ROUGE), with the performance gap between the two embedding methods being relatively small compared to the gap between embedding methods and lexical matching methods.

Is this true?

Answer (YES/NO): YES